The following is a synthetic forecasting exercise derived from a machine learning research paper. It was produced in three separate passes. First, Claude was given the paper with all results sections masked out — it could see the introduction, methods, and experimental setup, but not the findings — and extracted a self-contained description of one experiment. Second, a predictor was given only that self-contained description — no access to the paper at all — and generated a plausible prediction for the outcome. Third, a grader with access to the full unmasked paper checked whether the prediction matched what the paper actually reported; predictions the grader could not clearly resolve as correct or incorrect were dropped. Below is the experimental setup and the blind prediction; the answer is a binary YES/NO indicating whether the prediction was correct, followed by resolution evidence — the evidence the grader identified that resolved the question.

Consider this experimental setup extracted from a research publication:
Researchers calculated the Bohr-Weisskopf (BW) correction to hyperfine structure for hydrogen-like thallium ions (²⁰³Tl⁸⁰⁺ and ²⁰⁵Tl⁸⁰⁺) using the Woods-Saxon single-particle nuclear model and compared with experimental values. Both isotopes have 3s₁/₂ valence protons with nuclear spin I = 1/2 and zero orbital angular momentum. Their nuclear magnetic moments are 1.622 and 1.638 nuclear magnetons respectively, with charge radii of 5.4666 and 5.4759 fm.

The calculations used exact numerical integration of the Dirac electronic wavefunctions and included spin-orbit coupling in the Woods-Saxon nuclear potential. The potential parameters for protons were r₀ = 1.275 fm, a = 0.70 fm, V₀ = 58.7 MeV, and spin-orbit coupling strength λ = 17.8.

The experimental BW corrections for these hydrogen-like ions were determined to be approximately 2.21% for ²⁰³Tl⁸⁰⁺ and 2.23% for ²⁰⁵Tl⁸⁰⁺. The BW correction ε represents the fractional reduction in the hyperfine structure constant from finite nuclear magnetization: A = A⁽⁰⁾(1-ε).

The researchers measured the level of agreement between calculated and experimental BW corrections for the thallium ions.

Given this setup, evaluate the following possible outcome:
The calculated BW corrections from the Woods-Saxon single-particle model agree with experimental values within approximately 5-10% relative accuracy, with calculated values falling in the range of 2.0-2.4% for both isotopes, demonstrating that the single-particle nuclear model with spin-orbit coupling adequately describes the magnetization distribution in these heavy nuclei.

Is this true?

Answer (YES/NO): NO